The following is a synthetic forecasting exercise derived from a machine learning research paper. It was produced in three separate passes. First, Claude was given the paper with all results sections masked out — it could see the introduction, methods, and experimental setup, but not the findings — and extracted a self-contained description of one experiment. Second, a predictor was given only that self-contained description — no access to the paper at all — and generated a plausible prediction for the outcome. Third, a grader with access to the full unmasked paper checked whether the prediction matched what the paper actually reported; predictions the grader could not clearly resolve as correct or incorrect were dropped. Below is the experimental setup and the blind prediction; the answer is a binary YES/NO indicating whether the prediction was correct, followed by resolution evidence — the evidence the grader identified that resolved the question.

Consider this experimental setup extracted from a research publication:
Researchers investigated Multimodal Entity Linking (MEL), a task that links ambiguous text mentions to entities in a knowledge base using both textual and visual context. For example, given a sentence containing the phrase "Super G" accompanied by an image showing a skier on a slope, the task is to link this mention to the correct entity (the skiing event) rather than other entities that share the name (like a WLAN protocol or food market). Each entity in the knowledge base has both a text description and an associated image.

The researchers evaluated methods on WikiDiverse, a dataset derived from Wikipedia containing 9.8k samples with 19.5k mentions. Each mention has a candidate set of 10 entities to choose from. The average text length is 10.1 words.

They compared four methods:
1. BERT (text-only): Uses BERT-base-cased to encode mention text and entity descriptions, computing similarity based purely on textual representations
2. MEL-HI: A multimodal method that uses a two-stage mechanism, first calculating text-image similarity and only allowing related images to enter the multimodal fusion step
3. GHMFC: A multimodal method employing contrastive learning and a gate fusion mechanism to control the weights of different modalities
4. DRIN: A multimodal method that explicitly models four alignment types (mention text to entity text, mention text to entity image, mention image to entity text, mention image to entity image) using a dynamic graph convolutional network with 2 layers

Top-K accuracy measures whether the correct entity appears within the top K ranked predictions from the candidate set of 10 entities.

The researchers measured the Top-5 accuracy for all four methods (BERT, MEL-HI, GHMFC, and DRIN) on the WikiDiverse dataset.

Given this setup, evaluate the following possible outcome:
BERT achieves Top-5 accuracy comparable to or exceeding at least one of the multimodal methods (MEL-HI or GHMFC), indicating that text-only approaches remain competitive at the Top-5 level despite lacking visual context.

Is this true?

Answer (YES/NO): YES